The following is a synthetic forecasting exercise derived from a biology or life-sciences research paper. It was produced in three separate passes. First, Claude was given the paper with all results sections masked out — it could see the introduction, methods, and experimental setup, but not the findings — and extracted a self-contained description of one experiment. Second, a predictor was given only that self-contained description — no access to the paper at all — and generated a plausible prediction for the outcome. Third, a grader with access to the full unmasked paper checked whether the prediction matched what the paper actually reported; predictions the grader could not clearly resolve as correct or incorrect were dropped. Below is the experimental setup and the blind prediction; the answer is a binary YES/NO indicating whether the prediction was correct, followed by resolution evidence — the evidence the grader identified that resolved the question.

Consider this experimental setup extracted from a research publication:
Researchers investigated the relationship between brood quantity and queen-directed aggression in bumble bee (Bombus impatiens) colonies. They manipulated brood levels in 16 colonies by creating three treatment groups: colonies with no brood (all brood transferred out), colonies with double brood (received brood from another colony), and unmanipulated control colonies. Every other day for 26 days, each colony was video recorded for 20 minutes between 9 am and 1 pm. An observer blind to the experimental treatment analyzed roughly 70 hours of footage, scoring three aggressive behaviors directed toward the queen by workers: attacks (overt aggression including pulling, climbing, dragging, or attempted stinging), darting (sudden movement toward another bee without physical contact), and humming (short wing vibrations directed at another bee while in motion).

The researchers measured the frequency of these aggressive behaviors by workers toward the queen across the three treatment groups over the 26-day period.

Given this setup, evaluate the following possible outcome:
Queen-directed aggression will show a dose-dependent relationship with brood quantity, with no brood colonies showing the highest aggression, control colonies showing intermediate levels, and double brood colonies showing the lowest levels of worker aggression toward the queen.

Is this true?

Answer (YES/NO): NO